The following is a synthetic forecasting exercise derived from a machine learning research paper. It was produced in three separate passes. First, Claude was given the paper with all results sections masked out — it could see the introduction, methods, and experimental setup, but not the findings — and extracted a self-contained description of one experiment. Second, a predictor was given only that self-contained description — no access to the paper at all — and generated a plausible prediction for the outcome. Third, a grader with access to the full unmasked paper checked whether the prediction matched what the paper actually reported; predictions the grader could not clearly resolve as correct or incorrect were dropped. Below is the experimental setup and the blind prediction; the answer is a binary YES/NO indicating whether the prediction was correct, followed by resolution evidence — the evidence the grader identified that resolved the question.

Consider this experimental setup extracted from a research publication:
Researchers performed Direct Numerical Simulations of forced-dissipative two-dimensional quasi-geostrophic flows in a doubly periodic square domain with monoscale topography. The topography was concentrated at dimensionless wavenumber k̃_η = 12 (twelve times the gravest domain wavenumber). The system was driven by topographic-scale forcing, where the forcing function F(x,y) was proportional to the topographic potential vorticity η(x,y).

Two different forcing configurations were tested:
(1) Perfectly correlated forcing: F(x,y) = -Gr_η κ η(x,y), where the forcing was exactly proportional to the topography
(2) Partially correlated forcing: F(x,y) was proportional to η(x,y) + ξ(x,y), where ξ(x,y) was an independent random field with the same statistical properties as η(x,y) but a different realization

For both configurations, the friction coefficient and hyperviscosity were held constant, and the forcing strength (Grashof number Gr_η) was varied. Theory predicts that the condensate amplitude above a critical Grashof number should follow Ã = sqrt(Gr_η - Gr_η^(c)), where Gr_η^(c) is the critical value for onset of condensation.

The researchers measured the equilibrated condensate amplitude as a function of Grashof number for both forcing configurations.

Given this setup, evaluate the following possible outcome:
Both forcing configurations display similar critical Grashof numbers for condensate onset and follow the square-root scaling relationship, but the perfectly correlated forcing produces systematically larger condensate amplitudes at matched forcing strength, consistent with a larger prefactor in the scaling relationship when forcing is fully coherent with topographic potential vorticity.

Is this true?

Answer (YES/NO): NO